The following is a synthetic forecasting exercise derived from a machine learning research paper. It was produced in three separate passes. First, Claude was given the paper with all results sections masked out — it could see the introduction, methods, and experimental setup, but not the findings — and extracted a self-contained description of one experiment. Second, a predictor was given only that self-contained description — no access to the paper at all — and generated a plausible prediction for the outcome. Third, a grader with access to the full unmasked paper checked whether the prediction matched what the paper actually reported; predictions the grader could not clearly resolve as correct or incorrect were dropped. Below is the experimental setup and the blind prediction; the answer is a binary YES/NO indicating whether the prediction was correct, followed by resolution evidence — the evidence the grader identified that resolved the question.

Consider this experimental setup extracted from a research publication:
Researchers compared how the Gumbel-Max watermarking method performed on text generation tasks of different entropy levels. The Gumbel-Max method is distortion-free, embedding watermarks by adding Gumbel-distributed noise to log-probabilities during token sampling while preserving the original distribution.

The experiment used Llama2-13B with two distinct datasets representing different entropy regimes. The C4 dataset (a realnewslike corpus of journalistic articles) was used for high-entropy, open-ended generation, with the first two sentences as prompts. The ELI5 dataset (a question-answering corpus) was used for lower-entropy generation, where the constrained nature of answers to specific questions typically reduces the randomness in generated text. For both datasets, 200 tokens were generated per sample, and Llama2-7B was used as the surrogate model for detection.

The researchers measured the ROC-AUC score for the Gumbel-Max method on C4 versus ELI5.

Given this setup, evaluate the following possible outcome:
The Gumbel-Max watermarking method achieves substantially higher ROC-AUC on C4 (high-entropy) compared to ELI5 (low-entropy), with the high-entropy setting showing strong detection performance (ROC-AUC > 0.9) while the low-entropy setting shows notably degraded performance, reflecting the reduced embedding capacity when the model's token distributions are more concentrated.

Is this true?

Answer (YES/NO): NO